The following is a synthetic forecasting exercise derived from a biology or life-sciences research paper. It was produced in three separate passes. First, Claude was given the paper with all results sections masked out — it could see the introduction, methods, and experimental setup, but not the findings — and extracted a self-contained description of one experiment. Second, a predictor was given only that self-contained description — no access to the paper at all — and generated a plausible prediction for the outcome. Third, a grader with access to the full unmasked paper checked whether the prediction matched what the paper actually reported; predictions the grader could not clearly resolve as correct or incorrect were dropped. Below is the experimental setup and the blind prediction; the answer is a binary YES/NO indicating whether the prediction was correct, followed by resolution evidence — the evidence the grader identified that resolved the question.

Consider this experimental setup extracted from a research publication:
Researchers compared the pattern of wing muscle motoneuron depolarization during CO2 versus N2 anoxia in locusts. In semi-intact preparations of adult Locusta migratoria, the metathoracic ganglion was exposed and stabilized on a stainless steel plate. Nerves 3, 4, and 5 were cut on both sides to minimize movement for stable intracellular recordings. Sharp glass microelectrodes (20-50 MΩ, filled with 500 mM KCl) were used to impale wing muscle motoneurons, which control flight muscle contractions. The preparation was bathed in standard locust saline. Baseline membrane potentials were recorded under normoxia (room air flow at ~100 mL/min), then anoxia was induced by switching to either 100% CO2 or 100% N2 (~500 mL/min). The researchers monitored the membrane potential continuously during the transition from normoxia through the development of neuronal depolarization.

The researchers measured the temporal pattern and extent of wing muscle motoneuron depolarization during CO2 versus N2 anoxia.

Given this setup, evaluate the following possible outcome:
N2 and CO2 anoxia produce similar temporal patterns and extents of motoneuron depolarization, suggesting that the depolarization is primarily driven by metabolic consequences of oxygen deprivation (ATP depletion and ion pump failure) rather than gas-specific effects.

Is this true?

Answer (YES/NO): NO